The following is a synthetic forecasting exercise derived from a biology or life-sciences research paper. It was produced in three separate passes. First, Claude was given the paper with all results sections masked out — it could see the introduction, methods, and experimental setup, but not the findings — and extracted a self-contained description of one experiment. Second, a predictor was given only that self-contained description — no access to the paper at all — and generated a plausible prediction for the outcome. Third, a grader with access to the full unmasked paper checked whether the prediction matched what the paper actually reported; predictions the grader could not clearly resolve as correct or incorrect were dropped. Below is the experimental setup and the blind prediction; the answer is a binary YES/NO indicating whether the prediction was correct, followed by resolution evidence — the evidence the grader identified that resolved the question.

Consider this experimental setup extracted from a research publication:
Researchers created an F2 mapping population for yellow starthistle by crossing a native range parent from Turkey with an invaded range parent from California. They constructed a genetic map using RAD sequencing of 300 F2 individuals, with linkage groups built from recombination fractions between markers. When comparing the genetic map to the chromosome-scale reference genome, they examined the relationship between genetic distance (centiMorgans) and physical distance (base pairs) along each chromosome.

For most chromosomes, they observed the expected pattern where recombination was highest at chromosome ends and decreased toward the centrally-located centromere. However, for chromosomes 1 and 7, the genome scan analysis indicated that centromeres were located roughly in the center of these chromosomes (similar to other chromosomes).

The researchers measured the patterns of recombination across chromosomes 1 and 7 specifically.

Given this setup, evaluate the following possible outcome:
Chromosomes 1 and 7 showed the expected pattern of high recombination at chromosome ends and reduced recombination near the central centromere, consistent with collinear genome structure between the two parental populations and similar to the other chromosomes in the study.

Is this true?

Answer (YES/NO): NO